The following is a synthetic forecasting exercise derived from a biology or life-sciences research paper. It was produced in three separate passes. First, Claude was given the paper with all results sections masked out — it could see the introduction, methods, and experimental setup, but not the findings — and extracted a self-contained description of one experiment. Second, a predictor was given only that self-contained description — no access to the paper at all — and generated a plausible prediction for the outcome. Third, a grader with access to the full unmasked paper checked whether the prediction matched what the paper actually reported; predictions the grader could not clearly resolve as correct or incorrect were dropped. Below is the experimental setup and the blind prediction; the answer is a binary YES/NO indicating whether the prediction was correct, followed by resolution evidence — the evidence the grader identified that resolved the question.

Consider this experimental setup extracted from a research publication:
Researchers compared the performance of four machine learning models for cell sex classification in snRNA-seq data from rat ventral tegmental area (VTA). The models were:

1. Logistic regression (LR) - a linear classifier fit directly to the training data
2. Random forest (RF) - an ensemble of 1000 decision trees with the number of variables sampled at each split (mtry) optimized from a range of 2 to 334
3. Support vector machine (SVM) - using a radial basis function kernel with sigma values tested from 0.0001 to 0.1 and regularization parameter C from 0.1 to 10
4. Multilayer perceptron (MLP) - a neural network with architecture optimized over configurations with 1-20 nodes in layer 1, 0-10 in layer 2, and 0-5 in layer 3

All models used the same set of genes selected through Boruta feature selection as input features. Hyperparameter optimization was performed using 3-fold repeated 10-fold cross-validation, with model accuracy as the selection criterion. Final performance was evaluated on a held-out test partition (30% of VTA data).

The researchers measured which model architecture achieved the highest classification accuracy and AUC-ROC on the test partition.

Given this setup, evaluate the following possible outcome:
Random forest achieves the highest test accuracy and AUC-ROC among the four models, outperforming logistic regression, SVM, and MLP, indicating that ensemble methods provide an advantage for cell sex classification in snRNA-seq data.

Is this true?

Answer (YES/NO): NO